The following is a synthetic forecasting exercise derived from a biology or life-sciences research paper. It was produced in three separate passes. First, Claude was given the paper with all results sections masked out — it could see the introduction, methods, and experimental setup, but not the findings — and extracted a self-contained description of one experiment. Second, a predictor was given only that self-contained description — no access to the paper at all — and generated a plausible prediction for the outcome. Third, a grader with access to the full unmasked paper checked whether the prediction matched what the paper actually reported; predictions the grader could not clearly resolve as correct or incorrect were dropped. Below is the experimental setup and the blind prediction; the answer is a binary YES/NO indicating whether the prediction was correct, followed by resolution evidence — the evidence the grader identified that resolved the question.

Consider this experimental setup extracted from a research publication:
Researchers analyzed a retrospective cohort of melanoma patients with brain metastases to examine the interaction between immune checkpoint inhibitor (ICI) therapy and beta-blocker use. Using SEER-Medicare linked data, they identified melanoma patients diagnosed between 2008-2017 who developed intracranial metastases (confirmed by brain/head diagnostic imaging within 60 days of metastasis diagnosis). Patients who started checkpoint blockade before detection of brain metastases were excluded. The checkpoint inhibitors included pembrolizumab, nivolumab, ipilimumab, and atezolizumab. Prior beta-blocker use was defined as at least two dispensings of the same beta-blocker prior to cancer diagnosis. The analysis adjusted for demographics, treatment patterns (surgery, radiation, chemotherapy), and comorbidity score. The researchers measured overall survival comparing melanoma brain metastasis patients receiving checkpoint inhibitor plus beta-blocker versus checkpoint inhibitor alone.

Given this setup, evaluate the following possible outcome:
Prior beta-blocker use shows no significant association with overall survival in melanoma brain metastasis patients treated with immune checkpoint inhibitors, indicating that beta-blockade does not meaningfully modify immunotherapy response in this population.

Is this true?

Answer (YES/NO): NO